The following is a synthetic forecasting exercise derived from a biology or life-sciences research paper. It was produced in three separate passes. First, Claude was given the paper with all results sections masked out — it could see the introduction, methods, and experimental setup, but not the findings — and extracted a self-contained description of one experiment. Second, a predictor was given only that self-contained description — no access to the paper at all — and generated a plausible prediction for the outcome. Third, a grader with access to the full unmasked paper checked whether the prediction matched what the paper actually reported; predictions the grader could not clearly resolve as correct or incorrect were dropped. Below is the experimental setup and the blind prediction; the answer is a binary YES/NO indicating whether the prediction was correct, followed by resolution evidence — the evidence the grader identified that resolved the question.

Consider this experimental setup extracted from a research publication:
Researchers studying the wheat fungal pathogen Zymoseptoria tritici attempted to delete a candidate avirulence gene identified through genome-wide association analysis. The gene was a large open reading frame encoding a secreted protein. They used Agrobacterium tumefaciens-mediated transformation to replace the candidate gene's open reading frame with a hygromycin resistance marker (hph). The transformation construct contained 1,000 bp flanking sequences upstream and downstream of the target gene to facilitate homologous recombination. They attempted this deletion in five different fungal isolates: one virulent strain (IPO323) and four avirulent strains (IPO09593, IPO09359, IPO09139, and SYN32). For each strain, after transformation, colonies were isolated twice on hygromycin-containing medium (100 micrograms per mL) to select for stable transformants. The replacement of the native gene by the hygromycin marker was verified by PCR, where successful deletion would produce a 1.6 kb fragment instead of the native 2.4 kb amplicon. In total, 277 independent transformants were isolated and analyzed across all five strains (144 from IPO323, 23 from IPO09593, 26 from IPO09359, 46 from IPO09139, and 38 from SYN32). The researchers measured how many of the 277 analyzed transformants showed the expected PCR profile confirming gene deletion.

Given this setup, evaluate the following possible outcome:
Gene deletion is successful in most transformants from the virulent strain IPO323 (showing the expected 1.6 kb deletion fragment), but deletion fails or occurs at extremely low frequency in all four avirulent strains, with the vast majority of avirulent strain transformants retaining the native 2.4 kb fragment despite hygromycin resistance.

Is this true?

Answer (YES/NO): NO